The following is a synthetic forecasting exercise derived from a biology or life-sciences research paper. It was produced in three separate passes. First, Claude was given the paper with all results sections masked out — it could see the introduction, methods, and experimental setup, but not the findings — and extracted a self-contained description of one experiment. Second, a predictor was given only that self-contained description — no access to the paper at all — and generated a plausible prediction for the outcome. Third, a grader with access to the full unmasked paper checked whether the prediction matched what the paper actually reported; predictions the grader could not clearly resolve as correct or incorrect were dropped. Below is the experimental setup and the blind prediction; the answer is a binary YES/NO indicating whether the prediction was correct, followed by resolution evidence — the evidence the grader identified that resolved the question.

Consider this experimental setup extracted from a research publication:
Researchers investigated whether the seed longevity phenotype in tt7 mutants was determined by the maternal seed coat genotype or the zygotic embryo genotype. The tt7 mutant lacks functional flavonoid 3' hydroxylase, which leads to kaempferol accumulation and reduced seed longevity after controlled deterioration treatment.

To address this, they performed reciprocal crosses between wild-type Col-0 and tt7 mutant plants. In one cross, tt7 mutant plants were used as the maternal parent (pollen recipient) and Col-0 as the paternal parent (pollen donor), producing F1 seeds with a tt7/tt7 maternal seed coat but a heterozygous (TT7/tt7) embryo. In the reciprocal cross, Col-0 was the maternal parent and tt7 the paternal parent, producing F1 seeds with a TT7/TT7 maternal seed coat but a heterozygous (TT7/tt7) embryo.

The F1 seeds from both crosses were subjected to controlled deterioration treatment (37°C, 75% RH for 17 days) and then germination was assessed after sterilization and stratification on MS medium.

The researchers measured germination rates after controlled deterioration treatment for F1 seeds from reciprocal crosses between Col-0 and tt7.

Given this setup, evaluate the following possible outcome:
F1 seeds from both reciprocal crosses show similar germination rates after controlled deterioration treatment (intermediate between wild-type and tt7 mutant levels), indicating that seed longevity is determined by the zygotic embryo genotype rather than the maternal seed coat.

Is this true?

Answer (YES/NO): NO